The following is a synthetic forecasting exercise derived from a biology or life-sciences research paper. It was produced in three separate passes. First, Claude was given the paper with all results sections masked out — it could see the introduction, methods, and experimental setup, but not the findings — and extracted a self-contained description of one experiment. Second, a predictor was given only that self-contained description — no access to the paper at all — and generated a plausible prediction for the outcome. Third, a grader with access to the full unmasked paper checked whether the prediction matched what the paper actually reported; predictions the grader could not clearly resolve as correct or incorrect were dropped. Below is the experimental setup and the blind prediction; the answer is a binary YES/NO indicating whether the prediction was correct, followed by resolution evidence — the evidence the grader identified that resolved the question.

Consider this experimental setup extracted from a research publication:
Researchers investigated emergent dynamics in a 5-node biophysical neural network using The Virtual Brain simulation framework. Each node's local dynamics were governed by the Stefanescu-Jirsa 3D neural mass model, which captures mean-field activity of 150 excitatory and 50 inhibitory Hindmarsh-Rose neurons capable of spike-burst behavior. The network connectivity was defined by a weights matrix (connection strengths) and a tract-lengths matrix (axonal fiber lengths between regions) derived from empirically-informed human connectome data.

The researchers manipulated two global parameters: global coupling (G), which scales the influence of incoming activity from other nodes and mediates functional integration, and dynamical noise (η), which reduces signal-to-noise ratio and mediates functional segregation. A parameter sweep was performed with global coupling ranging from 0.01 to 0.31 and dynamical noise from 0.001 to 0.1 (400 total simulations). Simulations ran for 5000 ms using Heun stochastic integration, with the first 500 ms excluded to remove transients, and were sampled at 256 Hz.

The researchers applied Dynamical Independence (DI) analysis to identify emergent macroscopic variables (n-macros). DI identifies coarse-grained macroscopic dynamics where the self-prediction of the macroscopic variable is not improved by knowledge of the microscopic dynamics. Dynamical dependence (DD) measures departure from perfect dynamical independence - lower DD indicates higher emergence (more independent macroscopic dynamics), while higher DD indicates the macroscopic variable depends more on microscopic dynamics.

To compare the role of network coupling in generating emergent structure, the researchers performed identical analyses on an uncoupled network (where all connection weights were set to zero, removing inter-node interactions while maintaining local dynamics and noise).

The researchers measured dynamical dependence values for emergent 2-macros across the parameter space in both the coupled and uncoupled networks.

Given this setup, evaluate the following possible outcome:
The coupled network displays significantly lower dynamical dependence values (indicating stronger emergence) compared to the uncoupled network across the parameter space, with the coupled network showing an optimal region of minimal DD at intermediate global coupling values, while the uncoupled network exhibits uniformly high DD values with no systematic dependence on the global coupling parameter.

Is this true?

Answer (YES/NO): NO